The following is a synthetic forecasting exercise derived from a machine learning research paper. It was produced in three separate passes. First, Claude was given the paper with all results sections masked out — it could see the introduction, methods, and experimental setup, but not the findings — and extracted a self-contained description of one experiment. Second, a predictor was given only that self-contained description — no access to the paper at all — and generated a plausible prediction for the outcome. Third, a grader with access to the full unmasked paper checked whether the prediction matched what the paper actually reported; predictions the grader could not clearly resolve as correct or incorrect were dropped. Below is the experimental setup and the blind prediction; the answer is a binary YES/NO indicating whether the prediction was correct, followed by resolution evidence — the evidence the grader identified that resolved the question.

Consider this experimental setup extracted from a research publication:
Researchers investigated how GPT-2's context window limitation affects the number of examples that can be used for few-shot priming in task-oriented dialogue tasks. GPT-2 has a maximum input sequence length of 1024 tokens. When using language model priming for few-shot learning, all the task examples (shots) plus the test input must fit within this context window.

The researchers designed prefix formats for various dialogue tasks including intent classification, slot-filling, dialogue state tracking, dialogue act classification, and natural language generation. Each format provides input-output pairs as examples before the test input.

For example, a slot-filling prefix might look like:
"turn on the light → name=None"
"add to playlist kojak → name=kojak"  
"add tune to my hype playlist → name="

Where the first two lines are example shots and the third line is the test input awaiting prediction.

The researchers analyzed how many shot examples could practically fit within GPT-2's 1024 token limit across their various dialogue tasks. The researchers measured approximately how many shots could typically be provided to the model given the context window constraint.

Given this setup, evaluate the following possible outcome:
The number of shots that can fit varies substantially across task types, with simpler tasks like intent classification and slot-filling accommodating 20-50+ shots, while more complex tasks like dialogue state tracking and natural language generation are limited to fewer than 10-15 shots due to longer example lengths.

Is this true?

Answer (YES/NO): NO